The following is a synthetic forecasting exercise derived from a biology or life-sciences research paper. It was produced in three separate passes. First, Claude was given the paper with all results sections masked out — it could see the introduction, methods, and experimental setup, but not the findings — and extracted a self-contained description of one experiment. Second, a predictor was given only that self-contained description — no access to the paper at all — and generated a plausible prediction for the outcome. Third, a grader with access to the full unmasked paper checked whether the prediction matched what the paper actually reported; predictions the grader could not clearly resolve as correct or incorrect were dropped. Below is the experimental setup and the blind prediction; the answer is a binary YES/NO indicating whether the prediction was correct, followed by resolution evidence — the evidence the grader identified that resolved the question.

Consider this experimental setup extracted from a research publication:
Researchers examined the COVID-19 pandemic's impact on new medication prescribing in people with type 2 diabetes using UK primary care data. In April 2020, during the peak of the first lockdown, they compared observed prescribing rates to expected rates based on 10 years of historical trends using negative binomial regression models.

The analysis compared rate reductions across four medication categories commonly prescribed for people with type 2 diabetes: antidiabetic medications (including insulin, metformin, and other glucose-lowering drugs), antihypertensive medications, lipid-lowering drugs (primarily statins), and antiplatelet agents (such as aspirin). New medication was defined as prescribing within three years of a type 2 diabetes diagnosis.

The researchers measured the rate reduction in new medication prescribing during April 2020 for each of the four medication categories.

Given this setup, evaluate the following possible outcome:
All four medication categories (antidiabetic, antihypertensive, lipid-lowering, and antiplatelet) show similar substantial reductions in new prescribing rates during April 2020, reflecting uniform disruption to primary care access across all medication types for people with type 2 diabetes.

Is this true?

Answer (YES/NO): NO